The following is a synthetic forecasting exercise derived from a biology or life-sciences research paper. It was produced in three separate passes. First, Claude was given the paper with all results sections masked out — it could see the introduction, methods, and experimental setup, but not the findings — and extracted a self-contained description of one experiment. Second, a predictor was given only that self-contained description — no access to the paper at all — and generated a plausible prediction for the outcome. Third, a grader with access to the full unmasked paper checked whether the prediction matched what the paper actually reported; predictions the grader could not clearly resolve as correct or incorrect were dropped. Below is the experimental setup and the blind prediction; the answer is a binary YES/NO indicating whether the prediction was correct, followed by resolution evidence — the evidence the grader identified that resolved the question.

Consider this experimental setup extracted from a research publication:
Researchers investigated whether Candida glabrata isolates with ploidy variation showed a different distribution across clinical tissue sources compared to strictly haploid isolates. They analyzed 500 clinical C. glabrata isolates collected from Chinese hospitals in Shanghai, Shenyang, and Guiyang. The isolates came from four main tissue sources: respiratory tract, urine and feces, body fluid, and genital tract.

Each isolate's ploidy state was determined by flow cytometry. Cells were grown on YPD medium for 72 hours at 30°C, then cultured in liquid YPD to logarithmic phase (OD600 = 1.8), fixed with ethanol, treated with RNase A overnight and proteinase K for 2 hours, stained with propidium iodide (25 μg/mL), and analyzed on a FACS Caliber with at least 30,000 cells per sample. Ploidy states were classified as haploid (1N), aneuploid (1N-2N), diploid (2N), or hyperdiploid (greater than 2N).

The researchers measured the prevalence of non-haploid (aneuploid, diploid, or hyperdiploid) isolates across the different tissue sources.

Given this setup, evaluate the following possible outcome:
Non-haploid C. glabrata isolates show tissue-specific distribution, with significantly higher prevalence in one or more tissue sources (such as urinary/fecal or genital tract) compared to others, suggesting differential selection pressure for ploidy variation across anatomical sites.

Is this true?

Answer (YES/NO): NO